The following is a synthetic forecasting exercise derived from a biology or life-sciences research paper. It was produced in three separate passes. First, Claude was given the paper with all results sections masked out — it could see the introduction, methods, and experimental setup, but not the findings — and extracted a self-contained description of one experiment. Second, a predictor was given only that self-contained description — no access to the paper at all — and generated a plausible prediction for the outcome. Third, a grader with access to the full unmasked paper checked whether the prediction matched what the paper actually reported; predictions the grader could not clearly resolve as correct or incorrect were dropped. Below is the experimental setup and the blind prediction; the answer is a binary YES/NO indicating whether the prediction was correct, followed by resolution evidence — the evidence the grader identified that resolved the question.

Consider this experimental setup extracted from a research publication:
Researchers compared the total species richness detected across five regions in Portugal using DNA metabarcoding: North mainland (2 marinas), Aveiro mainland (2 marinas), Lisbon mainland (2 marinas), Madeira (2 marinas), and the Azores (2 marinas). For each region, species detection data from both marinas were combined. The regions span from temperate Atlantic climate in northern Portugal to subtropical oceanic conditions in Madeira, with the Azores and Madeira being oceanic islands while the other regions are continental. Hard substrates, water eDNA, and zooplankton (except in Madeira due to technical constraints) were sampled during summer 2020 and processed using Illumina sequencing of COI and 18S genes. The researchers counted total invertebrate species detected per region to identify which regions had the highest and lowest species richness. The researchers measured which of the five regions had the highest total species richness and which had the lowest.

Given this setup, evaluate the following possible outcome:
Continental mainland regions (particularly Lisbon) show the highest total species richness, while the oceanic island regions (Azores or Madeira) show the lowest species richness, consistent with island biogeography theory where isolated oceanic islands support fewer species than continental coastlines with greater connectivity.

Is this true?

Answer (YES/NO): NO